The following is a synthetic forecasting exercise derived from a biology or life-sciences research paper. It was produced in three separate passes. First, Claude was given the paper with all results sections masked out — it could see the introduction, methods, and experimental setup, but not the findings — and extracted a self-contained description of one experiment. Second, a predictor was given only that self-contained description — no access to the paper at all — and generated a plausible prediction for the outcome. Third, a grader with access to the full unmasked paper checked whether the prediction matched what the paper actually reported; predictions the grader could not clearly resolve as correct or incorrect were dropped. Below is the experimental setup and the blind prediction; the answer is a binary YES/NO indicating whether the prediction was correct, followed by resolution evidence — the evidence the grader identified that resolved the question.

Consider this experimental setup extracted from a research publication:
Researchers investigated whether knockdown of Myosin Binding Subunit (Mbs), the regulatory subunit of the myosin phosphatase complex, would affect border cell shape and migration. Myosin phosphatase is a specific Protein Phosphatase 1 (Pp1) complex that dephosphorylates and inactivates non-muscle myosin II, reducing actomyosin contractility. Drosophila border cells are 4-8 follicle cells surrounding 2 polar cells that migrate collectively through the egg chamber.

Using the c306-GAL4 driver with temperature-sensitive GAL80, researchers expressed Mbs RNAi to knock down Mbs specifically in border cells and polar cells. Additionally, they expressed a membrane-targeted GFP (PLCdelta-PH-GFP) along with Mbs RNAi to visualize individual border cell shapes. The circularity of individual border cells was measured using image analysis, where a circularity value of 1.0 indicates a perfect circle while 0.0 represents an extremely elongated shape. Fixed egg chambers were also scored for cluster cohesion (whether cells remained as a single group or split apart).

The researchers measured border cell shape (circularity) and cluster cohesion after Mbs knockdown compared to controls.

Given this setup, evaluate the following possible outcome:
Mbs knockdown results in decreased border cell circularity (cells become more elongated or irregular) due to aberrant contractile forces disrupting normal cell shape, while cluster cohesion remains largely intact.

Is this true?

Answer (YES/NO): NO